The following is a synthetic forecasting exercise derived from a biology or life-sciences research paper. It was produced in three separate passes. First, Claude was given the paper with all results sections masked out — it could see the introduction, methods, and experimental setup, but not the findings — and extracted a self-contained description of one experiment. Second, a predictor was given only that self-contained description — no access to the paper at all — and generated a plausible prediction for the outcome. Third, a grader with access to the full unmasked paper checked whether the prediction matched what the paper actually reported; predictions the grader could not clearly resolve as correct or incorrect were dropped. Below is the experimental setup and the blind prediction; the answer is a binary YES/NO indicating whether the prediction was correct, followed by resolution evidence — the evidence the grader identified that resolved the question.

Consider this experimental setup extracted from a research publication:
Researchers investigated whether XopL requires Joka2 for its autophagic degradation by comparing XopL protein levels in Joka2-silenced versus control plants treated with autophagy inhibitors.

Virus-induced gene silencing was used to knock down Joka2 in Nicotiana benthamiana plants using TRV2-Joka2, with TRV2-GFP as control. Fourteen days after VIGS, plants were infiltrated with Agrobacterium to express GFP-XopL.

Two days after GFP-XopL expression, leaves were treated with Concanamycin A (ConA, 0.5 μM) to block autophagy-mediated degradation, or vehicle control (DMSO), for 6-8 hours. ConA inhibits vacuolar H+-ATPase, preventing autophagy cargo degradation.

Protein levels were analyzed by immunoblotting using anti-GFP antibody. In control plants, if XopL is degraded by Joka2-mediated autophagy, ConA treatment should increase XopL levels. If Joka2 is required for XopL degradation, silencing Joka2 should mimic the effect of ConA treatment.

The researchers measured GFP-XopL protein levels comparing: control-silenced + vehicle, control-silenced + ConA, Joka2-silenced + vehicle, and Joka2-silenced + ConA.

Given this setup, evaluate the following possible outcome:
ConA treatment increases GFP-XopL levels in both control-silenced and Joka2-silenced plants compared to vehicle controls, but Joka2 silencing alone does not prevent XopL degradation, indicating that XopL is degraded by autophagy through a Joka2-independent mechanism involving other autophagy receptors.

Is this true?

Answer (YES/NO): NO